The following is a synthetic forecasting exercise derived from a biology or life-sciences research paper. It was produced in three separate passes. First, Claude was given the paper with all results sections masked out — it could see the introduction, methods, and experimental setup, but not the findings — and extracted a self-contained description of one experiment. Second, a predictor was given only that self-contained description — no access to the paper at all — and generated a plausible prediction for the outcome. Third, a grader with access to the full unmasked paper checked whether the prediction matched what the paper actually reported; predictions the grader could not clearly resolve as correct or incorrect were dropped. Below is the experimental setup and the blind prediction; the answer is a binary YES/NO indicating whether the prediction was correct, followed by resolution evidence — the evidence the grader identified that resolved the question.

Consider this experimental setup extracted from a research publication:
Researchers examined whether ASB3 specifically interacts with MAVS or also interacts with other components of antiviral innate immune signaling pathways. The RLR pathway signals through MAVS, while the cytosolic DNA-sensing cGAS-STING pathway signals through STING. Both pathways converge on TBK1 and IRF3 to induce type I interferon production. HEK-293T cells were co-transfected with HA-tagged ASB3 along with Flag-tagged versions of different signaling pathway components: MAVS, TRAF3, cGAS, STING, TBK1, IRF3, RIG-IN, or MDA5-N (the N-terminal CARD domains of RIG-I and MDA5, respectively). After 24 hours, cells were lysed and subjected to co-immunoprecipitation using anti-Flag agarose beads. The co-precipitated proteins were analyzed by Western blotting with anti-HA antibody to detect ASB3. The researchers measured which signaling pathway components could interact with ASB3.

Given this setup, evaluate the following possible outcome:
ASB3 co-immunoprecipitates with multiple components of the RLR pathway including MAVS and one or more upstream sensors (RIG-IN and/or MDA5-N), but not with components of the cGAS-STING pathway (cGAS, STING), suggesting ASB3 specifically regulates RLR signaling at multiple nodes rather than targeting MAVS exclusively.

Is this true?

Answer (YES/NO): NO